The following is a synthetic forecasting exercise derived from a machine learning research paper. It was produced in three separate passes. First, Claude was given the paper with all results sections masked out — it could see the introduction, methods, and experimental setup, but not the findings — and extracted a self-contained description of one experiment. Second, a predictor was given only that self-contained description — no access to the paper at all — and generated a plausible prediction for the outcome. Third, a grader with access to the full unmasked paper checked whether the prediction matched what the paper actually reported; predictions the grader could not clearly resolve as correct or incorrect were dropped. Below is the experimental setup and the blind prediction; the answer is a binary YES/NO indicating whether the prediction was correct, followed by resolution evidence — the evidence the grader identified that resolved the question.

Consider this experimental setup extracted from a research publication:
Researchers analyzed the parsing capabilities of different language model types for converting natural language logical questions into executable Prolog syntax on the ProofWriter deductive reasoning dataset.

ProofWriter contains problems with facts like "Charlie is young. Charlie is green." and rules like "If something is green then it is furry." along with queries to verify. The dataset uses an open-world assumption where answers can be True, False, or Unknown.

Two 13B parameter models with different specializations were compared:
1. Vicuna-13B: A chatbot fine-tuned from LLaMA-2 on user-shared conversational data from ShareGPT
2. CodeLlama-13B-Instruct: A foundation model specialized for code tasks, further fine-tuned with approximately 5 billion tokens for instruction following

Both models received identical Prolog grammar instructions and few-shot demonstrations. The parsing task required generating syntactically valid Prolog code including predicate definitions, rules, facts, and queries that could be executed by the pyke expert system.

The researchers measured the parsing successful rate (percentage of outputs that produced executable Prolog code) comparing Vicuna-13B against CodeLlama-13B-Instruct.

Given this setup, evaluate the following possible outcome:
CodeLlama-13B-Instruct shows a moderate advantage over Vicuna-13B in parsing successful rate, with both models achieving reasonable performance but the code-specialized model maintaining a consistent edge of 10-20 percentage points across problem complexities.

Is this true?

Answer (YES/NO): NO